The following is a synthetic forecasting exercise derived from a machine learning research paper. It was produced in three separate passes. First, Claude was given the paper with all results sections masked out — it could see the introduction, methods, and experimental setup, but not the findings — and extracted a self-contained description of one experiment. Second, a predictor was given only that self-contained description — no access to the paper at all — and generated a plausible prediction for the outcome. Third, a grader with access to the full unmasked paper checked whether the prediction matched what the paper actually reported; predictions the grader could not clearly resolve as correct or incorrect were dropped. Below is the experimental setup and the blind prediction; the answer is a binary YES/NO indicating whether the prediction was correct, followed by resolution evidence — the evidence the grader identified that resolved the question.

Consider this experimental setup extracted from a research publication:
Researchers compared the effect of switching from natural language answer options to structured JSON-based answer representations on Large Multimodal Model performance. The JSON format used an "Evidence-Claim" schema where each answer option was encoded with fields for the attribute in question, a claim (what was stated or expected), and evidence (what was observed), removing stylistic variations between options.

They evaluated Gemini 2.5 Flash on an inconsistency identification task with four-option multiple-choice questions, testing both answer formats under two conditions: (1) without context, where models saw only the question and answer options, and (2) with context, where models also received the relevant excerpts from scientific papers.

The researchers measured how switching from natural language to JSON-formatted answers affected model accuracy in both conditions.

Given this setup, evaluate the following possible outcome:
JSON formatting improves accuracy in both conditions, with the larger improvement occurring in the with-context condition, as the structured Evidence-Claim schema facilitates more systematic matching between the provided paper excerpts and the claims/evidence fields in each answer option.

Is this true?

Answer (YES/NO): NO